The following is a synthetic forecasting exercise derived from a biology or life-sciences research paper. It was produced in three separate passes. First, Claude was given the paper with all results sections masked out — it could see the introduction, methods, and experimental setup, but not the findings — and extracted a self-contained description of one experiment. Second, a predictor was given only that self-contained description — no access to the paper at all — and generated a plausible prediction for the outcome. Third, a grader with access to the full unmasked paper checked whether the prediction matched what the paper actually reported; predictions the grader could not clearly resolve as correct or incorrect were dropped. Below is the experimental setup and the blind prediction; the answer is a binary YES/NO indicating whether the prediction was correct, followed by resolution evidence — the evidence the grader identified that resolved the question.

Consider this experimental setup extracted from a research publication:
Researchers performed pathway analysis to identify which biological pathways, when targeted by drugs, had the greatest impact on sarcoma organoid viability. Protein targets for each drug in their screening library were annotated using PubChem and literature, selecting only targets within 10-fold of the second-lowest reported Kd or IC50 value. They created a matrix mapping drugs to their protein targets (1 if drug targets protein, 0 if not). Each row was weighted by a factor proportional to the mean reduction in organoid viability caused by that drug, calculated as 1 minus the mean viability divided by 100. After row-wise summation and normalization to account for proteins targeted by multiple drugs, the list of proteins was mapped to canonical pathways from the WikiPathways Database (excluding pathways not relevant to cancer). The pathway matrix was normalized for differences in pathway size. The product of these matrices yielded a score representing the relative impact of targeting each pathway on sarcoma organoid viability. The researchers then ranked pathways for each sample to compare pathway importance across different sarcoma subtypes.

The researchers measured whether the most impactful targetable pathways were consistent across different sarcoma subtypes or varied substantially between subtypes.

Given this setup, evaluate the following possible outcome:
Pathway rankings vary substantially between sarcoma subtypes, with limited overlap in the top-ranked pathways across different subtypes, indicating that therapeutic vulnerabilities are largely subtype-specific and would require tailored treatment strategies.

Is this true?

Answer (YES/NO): NO